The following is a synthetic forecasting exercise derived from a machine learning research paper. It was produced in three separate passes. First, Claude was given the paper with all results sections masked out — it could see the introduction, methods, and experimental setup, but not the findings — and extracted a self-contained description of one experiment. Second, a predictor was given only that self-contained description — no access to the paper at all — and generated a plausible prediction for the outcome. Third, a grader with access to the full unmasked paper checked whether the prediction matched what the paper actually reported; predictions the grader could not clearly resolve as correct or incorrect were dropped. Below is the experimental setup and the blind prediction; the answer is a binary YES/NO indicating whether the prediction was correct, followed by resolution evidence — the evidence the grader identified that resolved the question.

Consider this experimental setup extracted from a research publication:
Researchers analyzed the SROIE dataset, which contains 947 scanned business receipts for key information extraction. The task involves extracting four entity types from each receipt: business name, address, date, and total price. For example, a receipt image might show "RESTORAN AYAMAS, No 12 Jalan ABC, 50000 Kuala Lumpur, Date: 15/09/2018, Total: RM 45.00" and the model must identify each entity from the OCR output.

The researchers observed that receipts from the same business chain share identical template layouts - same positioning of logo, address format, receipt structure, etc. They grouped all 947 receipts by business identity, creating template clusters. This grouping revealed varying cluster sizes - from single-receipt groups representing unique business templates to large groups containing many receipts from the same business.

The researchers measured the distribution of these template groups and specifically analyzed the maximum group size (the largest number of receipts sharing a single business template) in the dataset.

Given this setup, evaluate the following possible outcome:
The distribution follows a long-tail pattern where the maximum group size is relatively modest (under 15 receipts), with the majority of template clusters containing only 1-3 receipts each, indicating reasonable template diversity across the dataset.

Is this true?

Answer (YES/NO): NO